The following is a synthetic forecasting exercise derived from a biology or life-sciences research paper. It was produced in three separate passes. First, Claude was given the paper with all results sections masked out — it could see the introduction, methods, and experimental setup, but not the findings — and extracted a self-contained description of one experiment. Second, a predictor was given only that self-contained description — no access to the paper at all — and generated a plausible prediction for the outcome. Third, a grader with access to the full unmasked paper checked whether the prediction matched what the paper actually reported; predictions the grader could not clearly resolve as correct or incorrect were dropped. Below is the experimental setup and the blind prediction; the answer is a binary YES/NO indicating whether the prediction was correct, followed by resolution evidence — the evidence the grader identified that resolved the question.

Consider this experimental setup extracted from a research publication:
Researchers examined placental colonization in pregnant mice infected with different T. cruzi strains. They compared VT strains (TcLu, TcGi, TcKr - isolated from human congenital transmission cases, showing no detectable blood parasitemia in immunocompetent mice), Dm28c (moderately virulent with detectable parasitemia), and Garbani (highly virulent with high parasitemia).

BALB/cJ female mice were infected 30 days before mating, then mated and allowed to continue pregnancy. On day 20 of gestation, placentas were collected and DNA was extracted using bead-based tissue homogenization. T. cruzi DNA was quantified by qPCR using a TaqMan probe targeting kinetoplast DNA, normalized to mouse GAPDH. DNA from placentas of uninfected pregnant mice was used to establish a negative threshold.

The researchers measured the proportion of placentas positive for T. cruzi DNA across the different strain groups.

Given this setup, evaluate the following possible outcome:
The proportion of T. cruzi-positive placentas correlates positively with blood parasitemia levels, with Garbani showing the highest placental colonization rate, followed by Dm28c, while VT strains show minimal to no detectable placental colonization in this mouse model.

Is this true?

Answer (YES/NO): YES